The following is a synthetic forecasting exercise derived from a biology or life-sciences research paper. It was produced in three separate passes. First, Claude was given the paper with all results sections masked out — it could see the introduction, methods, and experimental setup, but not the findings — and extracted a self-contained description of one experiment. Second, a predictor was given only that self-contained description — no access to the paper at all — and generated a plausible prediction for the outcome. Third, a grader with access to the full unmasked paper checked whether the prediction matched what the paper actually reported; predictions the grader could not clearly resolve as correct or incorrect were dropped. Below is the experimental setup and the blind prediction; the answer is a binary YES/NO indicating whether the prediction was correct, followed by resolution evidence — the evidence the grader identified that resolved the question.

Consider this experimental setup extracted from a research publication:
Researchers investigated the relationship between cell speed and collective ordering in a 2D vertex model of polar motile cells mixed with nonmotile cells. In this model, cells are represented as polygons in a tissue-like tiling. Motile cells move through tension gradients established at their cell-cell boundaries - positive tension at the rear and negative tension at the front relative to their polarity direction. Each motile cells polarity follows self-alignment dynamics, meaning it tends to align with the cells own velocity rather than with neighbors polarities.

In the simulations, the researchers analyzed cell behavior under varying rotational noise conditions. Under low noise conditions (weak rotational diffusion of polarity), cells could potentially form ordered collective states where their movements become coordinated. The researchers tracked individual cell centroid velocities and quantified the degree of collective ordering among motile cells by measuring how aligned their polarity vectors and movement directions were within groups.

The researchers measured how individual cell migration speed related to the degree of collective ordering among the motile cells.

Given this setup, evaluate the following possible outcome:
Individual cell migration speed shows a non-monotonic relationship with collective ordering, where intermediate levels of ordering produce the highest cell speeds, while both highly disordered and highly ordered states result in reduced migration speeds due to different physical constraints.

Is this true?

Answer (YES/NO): NO